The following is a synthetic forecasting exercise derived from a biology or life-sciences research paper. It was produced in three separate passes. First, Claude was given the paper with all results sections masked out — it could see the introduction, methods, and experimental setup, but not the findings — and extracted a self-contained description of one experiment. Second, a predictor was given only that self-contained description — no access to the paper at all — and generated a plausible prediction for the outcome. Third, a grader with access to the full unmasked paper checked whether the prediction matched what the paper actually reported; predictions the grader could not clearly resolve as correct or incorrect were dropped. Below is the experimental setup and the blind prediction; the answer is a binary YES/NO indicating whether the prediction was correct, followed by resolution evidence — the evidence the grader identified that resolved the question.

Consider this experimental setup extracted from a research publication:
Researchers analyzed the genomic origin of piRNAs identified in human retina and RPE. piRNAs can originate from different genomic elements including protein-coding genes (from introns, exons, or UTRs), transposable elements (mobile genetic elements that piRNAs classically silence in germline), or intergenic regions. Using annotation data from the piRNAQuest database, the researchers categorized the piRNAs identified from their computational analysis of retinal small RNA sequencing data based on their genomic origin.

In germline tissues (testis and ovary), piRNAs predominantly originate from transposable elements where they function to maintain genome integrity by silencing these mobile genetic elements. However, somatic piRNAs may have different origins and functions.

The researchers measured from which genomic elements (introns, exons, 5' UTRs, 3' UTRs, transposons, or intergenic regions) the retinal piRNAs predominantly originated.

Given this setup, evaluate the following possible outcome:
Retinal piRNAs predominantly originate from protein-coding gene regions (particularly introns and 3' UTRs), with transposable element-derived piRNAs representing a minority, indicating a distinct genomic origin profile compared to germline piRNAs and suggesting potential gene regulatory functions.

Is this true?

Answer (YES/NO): NO